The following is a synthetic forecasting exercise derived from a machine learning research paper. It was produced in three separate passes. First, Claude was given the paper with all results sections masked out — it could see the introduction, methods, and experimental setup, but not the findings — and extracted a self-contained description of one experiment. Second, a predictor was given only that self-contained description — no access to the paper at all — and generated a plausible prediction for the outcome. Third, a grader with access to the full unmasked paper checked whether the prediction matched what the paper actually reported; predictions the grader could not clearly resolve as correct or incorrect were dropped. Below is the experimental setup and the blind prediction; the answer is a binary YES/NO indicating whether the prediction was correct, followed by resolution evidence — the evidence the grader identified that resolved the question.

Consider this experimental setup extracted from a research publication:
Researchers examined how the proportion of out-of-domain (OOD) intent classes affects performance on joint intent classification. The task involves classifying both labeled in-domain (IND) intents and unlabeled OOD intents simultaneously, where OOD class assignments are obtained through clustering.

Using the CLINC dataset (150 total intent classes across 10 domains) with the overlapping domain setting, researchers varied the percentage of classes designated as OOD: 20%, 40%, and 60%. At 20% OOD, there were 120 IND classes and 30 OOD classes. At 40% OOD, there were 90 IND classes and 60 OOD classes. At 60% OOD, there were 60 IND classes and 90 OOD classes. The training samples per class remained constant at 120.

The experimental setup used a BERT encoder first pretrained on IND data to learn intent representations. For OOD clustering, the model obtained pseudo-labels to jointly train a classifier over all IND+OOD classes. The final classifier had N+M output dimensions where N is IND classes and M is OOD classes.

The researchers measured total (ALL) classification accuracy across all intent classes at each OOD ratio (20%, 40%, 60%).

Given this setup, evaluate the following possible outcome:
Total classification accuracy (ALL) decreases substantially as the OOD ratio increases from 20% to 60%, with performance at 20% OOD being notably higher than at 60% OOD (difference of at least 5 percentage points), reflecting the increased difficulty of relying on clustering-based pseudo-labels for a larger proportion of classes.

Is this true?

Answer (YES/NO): YES